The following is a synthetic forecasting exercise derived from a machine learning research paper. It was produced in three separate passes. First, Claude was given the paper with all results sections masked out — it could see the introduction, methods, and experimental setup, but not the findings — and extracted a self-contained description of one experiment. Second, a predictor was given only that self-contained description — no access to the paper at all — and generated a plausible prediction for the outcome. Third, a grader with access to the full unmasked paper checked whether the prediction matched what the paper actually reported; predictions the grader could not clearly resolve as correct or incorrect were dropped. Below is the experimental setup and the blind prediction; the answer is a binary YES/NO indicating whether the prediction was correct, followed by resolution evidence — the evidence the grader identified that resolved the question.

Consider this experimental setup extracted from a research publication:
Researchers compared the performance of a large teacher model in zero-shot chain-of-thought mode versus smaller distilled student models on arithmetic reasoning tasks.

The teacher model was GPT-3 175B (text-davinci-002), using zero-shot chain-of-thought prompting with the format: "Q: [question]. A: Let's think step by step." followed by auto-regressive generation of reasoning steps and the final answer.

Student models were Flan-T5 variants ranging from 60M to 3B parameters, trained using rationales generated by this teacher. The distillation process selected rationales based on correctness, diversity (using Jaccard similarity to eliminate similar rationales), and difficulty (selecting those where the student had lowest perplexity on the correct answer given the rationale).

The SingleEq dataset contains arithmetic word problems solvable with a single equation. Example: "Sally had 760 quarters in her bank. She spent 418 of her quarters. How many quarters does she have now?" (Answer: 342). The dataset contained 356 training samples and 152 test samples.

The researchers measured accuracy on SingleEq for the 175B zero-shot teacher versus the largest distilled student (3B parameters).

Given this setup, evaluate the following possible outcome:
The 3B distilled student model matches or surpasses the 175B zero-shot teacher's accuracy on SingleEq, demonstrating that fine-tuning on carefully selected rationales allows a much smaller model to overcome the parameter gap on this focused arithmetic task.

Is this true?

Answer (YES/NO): NO